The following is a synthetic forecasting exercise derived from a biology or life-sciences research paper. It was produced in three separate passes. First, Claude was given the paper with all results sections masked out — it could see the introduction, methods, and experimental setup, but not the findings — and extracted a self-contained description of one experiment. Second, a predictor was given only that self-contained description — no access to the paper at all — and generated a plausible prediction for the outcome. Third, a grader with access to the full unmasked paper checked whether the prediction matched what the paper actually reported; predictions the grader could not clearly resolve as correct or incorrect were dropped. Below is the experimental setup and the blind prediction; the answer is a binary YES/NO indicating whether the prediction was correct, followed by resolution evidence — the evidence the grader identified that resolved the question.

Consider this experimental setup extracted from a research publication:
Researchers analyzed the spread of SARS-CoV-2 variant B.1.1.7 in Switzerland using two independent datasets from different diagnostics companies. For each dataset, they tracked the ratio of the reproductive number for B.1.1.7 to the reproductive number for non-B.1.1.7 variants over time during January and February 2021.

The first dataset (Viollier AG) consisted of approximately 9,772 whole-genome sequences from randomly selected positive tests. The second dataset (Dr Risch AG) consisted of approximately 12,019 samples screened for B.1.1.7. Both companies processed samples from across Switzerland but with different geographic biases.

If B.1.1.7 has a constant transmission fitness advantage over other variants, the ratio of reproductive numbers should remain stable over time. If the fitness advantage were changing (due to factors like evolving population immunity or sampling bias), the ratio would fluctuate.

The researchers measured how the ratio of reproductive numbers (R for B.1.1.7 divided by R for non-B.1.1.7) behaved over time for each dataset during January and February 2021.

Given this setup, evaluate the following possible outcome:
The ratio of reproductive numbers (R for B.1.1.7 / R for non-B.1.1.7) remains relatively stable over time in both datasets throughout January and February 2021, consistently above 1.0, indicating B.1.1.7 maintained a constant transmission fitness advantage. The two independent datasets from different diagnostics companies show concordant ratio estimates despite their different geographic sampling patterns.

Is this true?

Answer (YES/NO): NO